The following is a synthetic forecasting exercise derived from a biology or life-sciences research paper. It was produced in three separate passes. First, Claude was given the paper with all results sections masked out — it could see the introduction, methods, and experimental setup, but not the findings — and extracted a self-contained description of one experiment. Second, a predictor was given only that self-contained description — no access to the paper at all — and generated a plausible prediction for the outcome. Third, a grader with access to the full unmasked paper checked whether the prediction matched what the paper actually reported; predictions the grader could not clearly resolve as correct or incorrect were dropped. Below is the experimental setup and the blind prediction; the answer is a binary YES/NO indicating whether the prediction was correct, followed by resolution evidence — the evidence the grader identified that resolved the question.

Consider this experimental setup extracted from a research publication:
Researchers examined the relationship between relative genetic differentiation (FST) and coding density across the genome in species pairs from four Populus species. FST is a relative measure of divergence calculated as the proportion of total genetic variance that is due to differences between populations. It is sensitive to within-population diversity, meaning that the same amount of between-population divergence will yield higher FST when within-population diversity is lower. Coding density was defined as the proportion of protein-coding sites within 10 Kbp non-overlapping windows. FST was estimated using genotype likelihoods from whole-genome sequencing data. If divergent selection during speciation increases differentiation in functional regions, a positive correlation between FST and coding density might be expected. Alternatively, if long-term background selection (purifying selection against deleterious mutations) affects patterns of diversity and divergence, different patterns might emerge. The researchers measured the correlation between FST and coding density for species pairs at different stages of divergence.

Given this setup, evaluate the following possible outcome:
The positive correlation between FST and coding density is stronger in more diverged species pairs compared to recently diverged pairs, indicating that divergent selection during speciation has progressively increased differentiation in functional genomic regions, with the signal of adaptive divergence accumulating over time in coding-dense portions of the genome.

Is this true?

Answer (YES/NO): NO